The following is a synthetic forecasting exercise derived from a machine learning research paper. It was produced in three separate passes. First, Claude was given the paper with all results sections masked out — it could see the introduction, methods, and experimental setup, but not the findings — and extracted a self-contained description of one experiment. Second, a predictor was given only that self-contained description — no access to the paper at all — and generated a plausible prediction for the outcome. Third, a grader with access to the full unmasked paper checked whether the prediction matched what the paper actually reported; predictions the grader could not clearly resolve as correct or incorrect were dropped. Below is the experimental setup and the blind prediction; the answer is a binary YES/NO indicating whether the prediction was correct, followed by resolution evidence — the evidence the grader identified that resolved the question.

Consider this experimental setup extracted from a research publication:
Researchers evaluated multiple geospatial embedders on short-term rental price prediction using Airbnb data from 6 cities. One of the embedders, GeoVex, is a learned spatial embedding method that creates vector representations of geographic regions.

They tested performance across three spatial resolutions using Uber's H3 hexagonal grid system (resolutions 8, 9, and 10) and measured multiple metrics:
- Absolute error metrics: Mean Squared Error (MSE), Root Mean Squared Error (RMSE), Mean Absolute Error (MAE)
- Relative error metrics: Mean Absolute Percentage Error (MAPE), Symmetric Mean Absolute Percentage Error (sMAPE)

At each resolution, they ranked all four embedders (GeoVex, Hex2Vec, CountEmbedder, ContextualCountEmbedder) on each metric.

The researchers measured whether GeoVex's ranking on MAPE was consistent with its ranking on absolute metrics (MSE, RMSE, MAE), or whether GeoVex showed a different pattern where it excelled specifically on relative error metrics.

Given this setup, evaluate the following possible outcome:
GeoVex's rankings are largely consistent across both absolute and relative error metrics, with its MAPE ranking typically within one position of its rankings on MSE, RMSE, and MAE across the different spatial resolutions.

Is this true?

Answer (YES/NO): NO